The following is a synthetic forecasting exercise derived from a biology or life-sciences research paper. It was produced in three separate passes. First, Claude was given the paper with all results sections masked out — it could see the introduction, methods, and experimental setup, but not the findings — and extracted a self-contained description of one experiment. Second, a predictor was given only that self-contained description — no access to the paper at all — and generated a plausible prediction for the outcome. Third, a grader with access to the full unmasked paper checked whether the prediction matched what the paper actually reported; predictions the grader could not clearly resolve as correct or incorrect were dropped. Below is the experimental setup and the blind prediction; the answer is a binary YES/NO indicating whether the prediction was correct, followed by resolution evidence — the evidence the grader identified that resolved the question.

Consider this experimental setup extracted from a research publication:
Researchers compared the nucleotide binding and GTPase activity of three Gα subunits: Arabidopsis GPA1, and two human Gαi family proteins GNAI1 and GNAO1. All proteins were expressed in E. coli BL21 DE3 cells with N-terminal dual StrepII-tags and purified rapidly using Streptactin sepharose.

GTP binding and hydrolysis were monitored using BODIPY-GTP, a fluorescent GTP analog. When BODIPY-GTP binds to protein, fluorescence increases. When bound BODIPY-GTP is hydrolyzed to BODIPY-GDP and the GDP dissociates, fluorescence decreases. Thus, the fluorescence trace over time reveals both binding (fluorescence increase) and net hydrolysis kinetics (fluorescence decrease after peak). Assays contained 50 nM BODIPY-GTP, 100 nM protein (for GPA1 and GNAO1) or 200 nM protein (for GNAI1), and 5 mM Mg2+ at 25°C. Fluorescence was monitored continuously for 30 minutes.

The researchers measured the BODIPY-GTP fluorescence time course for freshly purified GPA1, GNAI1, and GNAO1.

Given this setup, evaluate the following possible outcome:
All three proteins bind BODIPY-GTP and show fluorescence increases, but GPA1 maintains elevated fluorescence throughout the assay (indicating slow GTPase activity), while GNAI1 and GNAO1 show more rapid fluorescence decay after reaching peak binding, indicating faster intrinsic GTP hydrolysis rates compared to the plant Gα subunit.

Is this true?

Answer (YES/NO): NO